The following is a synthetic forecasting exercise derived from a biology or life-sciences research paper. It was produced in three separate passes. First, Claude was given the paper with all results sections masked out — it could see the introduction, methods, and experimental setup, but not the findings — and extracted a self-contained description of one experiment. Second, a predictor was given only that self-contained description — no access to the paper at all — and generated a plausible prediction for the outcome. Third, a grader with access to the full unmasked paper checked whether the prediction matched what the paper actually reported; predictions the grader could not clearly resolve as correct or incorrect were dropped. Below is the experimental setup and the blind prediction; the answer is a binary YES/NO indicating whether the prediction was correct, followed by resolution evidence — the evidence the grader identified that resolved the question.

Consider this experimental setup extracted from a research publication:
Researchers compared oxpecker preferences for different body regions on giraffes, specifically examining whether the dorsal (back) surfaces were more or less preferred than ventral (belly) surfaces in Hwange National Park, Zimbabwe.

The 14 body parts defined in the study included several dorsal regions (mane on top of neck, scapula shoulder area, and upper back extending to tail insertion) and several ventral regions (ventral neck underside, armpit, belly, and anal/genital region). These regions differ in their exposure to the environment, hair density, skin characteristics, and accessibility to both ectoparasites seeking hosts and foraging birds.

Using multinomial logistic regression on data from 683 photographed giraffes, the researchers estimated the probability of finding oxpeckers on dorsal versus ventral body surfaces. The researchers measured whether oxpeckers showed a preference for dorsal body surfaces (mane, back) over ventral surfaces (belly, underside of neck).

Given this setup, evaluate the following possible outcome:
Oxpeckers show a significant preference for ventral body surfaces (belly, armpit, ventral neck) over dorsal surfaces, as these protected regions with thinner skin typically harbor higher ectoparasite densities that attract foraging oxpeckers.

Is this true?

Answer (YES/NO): NO